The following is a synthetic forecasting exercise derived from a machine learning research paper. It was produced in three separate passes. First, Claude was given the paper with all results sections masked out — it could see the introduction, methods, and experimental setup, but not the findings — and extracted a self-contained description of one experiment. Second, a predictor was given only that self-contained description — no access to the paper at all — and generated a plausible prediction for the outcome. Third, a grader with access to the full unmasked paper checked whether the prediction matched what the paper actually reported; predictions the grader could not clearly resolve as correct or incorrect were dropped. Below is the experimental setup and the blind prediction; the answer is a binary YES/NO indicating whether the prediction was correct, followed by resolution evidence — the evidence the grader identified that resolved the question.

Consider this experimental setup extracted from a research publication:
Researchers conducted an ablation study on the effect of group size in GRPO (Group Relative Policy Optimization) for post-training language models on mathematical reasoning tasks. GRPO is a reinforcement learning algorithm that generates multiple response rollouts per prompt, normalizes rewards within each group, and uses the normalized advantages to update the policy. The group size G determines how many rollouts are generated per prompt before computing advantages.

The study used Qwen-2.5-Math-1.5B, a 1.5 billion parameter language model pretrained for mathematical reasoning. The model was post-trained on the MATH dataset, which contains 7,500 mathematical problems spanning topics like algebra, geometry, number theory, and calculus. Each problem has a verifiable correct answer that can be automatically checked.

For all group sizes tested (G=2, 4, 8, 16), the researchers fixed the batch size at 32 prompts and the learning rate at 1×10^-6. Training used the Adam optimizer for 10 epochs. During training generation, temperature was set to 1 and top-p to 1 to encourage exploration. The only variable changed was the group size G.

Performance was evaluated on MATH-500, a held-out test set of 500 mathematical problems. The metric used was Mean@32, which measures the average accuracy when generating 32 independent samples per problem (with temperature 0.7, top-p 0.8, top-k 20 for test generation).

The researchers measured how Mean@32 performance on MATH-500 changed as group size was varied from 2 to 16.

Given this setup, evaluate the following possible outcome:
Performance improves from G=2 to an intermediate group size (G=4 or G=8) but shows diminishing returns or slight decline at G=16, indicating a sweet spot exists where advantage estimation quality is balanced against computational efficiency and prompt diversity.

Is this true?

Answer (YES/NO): NO